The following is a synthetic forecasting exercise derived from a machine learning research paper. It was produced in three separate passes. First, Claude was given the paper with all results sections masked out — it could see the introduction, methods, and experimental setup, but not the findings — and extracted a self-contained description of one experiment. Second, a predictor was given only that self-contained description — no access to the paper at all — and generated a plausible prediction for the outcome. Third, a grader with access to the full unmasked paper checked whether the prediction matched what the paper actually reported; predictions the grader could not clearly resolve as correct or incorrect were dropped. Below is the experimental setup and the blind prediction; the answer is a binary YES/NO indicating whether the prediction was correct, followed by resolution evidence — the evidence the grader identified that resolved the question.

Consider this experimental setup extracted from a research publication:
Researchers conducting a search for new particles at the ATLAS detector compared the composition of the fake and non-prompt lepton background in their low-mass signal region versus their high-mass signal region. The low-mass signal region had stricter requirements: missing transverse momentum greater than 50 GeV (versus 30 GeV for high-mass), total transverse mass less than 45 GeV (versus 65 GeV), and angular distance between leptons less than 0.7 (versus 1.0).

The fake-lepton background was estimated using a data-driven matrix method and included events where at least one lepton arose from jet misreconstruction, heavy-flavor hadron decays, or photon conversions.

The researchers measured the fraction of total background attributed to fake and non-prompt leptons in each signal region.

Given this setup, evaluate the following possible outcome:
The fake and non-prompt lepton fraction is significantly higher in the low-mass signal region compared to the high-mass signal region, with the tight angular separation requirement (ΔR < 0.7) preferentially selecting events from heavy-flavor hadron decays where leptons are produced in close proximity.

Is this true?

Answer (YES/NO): NO